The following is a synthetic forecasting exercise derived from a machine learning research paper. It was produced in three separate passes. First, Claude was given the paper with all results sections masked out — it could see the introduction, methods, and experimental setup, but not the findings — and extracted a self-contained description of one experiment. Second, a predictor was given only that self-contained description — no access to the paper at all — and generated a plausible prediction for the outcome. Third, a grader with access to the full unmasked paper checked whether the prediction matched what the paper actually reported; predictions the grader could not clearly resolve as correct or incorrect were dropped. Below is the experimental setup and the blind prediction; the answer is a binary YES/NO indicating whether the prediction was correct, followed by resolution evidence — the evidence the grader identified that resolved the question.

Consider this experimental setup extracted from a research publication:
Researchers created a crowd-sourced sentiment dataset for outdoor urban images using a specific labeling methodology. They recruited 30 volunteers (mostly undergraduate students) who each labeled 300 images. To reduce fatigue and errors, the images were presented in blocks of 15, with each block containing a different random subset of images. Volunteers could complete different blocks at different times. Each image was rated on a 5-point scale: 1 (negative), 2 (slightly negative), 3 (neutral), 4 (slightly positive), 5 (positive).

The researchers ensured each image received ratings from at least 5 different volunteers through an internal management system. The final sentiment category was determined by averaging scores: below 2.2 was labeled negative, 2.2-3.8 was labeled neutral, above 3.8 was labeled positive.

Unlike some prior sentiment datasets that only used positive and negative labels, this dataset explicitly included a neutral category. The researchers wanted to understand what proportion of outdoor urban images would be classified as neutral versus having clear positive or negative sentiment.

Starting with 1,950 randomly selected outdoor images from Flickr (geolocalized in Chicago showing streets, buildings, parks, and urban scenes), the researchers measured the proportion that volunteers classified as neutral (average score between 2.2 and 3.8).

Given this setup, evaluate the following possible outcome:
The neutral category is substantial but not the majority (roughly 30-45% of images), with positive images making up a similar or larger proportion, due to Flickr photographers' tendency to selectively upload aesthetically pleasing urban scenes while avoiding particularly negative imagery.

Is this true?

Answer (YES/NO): NO